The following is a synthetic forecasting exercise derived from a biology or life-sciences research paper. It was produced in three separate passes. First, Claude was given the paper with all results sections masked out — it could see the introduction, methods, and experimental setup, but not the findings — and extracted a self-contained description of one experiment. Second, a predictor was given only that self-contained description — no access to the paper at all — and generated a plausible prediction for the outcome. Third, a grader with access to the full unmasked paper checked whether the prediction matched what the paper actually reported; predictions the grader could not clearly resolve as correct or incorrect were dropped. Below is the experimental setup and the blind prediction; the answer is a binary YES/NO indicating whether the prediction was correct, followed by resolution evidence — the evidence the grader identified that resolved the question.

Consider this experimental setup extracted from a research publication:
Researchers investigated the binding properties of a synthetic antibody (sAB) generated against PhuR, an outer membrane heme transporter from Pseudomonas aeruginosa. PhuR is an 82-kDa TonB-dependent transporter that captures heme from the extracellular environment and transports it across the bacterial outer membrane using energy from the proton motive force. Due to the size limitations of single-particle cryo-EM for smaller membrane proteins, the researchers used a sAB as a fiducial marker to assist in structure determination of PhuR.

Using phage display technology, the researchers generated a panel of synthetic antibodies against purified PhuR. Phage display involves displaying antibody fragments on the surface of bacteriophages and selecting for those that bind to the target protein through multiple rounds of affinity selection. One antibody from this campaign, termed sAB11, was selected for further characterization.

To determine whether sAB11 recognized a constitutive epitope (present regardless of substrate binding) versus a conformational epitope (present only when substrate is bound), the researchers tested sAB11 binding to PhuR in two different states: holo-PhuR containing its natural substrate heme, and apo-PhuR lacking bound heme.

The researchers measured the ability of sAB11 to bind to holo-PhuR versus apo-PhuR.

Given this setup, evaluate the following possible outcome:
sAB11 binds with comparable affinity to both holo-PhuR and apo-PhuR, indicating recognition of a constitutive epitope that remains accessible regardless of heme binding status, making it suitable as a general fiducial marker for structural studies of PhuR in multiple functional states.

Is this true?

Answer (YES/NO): NO